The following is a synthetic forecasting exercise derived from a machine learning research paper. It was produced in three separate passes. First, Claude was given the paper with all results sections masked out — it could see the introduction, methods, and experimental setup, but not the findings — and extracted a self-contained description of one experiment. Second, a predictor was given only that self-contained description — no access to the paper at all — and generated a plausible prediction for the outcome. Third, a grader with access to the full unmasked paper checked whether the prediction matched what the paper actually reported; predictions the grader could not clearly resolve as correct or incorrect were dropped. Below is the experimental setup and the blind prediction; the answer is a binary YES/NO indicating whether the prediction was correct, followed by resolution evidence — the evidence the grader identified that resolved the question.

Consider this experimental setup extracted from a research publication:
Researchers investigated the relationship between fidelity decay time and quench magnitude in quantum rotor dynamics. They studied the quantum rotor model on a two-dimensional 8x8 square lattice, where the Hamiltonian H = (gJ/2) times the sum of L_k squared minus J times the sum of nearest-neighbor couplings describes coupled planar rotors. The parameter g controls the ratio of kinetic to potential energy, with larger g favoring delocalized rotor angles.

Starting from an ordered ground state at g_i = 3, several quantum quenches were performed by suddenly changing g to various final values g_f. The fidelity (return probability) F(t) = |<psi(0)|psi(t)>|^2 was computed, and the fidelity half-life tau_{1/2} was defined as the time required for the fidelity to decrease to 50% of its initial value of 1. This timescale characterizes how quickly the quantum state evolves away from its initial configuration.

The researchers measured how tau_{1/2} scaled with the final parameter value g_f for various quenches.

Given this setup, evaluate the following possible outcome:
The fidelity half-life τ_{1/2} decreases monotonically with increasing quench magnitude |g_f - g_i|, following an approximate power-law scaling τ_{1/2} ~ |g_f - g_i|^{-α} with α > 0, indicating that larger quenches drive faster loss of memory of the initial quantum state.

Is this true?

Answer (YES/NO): NO